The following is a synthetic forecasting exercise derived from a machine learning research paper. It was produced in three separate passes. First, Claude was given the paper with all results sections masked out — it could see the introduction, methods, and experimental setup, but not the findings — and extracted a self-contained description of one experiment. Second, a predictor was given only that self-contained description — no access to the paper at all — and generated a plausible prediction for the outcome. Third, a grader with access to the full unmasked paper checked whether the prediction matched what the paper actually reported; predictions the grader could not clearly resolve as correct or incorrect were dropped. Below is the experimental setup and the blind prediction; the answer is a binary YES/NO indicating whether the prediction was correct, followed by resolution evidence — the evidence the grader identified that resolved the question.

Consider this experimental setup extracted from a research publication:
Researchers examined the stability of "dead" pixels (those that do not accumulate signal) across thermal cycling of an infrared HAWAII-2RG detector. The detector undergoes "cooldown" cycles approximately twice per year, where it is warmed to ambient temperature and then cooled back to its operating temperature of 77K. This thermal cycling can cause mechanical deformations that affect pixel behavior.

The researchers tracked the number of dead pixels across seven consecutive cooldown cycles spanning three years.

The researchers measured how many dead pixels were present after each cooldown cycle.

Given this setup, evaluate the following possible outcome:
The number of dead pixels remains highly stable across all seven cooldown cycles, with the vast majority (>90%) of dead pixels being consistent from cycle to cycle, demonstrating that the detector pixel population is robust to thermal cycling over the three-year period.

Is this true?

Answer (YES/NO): NO